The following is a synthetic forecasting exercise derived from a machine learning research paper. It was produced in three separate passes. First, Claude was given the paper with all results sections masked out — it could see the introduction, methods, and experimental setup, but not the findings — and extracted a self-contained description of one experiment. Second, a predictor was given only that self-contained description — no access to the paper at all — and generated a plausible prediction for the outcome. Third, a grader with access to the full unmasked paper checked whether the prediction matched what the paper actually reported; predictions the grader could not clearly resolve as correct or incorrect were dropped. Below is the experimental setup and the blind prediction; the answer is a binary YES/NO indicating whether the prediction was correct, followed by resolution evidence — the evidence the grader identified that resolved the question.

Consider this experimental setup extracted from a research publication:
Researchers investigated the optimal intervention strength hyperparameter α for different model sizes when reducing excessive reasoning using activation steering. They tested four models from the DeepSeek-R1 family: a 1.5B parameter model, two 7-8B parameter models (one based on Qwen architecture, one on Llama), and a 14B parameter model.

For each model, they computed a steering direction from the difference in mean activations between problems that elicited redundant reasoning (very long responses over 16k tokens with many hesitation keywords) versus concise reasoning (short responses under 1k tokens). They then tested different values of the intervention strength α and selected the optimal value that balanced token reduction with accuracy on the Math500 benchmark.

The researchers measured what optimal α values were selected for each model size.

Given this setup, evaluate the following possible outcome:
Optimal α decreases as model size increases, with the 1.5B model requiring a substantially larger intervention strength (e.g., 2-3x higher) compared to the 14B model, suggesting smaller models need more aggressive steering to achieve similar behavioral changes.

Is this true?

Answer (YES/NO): YES